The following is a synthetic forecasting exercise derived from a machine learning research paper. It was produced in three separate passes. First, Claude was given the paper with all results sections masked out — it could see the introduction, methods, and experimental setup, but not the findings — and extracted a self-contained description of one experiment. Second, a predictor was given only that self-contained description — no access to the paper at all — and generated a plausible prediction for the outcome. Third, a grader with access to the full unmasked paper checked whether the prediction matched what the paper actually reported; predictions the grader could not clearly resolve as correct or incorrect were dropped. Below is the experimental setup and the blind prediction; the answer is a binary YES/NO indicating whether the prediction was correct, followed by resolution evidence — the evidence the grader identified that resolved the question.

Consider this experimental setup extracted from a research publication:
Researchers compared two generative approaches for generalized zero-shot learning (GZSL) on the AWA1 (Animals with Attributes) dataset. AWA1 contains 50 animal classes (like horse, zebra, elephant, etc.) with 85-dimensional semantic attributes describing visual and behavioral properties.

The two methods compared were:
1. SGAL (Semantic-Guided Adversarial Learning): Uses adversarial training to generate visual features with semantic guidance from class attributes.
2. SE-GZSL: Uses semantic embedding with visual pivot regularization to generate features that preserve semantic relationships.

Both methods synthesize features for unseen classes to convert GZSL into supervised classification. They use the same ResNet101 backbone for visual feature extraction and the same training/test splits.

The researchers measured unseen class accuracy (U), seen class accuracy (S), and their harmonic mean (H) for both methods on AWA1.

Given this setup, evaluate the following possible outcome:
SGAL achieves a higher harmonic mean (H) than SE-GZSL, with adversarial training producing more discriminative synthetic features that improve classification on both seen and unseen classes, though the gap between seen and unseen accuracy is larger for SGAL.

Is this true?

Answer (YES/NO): NO